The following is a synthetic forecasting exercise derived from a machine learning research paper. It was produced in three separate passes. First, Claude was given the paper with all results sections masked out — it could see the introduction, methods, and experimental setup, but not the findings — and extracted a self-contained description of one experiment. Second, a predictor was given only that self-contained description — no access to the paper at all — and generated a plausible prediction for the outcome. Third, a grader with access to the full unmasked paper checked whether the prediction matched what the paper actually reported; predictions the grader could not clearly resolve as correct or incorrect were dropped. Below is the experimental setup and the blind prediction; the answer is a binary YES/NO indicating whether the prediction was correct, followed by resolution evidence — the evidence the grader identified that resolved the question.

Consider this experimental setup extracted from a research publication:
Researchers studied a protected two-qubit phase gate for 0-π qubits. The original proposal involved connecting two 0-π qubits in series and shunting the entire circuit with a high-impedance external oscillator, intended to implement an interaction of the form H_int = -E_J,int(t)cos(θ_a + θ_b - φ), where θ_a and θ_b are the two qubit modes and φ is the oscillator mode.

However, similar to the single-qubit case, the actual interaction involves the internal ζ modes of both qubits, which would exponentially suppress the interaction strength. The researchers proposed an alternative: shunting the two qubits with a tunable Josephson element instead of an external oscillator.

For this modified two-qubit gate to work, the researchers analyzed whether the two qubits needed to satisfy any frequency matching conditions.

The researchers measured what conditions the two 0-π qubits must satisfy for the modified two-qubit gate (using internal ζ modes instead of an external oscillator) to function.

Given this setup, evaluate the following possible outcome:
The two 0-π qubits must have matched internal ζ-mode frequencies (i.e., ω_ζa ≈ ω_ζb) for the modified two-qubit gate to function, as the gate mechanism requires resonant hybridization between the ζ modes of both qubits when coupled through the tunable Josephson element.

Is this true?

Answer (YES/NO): YES